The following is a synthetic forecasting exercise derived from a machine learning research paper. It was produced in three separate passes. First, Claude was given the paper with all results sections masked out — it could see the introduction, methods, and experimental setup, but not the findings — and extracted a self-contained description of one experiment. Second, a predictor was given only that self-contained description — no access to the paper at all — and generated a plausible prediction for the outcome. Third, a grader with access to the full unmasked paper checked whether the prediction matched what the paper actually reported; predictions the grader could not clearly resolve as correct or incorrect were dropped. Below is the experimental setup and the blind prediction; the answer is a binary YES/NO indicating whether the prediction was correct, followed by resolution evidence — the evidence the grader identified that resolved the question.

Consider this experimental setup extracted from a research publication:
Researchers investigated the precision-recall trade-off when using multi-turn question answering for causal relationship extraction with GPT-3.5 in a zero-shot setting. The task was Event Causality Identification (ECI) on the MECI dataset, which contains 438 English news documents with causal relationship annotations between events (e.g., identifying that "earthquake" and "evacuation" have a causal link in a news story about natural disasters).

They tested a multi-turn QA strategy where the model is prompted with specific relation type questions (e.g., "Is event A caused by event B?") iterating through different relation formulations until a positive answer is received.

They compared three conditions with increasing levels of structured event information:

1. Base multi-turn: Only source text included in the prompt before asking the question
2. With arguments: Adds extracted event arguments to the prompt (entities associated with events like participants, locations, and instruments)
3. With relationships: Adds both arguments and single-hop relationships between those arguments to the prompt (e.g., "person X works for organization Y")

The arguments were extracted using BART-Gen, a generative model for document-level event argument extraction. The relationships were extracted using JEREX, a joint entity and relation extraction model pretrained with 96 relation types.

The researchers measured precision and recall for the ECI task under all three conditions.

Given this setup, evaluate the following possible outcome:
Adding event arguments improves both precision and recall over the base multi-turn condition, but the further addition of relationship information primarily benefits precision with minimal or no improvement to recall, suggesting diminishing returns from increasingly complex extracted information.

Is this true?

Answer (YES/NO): NO